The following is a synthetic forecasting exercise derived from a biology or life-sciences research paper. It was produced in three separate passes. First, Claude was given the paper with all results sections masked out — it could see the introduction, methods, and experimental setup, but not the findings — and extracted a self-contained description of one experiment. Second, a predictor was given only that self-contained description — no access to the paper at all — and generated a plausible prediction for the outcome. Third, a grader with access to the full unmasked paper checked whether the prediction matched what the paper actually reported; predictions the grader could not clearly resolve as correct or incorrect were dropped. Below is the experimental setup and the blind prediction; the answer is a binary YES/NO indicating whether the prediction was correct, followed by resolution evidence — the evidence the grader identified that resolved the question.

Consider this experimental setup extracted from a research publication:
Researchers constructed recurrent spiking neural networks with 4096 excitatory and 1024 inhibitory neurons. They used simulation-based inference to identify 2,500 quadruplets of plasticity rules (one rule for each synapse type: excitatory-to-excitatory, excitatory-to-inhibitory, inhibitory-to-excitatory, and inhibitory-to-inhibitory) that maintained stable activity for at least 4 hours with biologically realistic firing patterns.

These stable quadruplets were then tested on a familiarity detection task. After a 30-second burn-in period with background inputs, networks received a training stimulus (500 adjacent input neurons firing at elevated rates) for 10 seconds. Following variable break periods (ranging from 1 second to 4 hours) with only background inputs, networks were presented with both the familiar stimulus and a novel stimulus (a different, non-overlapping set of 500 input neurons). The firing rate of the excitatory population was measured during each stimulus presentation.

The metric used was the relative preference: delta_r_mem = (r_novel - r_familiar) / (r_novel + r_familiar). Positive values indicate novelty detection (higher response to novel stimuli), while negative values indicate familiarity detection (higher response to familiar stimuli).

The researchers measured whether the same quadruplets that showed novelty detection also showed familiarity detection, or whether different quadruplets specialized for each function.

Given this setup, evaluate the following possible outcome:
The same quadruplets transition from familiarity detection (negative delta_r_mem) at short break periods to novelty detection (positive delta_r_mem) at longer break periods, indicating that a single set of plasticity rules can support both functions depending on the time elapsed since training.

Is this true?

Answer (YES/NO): NO